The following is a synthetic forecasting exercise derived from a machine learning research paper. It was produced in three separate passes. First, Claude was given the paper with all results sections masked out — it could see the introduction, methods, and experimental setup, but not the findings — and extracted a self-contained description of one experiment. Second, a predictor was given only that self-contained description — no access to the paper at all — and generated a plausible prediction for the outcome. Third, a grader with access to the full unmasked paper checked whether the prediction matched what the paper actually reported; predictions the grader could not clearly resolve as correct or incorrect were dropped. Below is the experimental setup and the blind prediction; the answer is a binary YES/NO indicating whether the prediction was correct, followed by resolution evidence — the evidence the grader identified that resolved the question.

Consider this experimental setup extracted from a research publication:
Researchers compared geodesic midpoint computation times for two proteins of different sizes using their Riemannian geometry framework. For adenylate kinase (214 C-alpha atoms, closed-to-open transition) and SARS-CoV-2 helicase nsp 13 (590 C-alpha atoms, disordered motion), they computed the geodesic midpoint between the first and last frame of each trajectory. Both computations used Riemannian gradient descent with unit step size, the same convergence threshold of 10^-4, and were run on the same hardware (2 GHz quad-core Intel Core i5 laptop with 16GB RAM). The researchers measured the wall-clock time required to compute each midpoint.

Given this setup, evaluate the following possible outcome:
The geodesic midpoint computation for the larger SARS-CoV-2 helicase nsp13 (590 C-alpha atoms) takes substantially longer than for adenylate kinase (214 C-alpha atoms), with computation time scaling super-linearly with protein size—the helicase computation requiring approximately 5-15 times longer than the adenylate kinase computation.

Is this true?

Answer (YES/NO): NO